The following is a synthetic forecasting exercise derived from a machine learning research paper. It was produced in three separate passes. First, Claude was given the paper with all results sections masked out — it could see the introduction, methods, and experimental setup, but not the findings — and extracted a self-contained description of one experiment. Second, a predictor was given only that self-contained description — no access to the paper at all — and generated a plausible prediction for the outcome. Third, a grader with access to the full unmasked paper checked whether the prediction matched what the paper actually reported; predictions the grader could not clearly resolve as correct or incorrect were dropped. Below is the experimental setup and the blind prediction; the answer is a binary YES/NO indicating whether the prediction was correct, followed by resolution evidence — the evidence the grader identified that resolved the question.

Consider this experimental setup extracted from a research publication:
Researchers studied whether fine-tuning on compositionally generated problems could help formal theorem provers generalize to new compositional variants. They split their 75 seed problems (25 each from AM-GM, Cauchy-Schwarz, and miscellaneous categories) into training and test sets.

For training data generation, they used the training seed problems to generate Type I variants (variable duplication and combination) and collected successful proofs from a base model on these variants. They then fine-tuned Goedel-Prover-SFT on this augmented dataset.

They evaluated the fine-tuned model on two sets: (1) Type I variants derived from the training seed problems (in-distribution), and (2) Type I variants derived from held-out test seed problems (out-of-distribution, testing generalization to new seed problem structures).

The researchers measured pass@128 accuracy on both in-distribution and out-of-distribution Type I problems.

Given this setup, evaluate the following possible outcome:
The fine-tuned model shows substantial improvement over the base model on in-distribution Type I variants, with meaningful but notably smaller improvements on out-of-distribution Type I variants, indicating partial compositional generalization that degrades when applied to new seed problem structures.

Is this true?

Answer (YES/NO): NO